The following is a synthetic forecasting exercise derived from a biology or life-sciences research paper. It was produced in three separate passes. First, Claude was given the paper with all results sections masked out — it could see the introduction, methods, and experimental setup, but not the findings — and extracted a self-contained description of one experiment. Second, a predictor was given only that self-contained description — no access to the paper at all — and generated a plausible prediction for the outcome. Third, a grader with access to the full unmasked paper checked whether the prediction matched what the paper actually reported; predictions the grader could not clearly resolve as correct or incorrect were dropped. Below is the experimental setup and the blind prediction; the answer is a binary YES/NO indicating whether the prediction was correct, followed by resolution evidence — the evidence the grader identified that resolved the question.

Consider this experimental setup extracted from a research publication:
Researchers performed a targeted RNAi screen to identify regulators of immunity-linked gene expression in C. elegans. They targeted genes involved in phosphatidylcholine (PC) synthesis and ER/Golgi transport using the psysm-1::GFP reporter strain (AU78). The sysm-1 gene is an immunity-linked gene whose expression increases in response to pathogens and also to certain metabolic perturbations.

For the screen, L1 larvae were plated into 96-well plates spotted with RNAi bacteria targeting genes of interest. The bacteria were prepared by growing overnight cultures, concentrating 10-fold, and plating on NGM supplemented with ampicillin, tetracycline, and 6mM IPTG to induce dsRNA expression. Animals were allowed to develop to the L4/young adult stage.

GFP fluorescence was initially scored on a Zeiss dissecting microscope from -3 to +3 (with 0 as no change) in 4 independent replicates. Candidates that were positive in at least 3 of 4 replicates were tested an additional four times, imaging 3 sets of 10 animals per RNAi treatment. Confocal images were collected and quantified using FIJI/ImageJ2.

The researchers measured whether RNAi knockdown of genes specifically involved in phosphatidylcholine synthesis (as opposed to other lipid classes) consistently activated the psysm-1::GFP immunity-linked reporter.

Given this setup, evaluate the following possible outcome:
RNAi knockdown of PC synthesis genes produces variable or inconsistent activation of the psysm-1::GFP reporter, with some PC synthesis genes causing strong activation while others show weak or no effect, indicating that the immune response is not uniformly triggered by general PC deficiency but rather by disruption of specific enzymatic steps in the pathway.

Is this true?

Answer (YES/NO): NO